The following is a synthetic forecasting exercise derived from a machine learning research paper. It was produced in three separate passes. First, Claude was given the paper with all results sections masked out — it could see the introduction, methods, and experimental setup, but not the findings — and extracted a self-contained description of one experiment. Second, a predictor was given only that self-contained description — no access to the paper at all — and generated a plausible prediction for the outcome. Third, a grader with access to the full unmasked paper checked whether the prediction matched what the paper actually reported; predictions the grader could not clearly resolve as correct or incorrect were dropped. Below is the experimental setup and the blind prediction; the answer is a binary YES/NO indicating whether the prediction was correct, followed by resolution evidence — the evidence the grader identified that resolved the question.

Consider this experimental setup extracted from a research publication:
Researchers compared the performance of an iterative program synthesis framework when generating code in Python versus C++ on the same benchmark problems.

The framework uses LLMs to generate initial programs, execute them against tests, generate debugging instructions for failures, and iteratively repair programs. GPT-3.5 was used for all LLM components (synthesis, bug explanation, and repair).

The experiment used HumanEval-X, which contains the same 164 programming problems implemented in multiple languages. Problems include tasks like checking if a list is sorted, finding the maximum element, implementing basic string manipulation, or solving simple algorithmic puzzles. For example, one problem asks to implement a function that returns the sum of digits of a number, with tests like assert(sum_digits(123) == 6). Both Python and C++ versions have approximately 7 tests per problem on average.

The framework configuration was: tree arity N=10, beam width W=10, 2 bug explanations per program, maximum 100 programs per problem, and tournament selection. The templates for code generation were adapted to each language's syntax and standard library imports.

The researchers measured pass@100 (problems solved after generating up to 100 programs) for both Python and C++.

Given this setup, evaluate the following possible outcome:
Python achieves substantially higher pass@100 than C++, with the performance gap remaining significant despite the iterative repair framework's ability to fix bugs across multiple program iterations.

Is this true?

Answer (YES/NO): YES